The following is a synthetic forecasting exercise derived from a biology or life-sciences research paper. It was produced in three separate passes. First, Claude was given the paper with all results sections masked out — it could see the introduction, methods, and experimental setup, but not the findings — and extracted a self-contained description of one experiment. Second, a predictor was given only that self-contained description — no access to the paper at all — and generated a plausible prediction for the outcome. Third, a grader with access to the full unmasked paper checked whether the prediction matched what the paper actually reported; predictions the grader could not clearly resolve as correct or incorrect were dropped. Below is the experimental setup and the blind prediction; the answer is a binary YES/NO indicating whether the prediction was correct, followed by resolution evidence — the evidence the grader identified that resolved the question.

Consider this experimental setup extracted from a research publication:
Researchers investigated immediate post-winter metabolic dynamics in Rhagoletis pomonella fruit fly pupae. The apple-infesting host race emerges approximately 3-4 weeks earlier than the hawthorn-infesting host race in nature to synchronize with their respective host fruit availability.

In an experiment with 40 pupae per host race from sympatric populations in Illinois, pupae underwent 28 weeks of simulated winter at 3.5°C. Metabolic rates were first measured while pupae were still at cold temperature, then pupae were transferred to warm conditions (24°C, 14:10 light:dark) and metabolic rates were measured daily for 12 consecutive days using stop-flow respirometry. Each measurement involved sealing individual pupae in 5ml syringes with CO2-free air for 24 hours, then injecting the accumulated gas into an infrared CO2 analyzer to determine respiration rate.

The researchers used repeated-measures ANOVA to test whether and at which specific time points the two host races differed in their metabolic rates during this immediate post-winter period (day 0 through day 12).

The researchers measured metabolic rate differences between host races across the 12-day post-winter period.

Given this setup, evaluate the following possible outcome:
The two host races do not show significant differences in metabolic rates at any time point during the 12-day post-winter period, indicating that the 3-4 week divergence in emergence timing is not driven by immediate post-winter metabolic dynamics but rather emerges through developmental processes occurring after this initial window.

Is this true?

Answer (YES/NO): NO